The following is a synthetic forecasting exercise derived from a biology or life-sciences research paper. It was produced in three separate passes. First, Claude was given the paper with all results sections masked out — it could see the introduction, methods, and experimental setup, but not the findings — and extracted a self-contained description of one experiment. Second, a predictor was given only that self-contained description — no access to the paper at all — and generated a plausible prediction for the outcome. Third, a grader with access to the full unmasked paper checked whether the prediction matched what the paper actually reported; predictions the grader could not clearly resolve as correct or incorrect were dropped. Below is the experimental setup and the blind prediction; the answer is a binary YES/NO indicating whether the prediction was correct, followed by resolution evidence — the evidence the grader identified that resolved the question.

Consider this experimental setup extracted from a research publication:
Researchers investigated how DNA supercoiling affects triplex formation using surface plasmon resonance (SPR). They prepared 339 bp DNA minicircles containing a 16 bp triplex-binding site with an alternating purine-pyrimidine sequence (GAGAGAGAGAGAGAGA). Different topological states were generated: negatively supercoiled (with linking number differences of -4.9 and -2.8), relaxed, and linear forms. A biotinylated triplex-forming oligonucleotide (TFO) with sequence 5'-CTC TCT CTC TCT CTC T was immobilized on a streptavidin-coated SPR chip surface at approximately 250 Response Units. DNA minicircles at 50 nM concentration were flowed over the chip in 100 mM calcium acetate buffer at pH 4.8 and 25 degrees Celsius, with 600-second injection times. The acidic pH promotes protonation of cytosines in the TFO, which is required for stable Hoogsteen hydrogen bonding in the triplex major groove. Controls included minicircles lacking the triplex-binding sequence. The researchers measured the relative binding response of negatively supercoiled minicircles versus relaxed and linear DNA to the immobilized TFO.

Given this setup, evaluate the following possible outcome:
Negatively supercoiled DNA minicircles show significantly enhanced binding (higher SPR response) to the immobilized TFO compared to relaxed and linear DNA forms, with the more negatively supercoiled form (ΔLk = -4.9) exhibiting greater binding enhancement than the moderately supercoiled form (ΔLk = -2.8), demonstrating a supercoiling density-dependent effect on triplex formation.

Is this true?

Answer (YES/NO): NO